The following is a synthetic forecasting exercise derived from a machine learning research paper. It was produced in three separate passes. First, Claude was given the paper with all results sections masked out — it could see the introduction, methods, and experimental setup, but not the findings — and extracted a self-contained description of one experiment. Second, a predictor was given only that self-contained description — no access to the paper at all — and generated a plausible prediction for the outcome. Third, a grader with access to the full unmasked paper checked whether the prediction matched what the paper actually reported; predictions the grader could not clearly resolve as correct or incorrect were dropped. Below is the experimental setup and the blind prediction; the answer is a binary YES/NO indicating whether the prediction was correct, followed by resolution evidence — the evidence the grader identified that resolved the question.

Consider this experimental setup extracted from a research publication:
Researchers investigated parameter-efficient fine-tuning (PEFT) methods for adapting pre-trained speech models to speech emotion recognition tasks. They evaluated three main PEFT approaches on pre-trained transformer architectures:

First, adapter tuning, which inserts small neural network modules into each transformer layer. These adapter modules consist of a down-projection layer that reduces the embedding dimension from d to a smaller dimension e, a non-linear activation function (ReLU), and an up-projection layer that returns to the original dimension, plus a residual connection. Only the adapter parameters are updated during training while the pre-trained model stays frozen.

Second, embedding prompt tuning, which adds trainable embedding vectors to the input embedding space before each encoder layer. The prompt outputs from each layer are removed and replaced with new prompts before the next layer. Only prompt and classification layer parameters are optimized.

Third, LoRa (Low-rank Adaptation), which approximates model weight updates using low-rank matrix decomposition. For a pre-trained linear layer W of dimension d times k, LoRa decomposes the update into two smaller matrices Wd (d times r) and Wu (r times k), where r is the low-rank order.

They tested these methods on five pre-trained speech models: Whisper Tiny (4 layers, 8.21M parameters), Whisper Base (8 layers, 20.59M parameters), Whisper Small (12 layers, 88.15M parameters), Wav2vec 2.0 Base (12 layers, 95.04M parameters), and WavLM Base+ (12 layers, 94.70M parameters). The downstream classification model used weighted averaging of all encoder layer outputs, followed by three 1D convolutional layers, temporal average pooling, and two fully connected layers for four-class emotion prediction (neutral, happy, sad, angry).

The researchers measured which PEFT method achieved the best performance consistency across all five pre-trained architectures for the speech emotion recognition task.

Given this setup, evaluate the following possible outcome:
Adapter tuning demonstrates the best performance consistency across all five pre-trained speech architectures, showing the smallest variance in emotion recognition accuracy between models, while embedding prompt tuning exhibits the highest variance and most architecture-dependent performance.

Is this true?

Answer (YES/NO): NO